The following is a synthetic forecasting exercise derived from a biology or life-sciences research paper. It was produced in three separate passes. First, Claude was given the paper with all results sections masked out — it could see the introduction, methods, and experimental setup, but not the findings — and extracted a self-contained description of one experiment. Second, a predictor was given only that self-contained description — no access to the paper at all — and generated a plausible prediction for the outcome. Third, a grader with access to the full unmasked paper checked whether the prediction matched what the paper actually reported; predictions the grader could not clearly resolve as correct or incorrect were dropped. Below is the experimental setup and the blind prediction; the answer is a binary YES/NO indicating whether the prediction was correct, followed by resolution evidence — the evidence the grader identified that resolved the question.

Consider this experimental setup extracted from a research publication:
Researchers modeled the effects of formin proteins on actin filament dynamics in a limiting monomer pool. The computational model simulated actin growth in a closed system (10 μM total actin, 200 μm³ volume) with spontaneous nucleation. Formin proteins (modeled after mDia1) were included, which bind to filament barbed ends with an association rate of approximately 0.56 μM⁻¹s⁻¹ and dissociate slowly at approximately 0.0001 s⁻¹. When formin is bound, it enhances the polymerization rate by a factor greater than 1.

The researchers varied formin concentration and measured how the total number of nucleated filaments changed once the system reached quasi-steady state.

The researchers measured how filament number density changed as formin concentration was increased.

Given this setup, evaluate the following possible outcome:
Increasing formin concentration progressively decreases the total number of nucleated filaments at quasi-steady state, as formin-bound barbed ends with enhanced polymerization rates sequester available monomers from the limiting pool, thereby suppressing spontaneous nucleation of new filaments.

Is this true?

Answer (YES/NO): YES